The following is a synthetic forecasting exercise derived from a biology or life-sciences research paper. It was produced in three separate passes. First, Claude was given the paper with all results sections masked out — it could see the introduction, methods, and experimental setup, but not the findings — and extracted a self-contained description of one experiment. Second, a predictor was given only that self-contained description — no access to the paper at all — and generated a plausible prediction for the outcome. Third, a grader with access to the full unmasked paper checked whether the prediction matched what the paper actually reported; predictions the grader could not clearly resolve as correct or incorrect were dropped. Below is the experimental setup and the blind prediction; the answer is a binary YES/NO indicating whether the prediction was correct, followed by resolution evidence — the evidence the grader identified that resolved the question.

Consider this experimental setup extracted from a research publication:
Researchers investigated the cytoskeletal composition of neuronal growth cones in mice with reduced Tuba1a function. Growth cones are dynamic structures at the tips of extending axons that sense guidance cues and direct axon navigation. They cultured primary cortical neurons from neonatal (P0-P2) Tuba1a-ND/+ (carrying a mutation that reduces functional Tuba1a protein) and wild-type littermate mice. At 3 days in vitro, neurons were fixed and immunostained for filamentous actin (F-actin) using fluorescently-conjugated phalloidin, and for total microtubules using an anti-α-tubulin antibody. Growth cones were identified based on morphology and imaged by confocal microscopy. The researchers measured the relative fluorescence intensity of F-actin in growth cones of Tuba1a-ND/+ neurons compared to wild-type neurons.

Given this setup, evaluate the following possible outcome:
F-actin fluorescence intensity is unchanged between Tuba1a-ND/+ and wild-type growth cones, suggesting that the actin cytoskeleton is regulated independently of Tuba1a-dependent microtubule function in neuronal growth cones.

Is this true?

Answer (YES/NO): NO